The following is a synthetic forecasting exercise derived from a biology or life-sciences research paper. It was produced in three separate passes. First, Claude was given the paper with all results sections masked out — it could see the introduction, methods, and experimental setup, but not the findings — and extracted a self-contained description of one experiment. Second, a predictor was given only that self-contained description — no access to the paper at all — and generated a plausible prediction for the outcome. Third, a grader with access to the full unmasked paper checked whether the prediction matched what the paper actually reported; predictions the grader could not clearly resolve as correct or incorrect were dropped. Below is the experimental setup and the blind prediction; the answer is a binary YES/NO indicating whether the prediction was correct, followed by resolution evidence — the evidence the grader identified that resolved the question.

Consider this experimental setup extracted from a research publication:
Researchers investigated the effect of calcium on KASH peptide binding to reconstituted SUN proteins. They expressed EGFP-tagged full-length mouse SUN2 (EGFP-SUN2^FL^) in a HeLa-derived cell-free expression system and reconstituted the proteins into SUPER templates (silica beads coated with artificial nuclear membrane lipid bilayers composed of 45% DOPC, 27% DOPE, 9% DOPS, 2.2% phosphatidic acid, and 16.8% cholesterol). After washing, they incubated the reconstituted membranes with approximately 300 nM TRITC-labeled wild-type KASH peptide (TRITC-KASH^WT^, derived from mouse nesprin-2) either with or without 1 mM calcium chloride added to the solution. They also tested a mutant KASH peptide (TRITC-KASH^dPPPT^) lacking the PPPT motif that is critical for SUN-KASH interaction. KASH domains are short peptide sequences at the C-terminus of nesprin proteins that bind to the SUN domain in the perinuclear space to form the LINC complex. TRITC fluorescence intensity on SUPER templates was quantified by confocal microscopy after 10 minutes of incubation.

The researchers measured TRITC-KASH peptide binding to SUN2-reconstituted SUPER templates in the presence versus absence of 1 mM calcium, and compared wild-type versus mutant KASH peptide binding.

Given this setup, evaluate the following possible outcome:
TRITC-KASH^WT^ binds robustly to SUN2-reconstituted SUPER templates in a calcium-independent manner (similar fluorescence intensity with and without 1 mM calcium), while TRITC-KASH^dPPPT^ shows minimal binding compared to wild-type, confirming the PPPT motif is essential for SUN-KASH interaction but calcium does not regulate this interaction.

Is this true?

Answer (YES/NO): NO